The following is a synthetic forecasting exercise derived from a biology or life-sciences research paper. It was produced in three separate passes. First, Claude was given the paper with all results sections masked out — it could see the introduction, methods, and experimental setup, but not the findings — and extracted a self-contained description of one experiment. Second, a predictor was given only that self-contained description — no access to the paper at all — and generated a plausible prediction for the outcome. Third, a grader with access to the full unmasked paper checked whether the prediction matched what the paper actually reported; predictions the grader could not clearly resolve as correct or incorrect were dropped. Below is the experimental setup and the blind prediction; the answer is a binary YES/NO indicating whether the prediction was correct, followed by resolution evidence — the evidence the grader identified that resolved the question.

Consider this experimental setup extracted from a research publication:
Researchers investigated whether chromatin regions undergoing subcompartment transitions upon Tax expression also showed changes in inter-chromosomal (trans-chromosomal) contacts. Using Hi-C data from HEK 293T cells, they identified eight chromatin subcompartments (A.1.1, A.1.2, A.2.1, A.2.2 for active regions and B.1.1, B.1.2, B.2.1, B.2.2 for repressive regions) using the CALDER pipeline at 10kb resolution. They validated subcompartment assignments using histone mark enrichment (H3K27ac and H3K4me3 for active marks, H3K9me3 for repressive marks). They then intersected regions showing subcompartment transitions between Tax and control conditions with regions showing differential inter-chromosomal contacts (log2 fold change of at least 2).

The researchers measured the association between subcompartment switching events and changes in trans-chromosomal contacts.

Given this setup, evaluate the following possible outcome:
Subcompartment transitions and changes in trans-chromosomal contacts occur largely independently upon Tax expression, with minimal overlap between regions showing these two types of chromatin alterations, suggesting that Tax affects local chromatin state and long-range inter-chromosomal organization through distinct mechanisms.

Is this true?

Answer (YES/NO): NO